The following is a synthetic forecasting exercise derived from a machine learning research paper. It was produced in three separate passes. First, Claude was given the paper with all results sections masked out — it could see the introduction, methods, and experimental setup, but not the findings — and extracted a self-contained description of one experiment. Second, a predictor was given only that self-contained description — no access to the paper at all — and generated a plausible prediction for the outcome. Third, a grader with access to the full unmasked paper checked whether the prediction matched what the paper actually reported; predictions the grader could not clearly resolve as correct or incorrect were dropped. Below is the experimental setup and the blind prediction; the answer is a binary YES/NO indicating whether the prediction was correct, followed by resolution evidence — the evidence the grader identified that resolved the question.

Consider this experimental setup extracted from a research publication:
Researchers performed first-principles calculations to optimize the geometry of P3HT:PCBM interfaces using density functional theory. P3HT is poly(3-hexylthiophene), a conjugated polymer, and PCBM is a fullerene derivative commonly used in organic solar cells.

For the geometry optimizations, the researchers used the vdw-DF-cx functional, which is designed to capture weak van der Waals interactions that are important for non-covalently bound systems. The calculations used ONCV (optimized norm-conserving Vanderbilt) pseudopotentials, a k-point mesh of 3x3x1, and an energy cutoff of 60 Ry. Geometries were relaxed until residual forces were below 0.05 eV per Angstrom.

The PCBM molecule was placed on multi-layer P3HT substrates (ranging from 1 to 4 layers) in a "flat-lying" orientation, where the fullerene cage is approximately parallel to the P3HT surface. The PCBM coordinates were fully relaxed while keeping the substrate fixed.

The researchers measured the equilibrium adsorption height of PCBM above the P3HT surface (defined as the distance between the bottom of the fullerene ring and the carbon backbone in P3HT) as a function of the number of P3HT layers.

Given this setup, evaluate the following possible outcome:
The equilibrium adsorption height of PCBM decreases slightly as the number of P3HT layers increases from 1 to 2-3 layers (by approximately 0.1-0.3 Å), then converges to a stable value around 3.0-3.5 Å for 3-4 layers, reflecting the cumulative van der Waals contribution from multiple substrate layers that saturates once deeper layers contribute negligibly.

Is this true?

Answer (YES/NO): NO